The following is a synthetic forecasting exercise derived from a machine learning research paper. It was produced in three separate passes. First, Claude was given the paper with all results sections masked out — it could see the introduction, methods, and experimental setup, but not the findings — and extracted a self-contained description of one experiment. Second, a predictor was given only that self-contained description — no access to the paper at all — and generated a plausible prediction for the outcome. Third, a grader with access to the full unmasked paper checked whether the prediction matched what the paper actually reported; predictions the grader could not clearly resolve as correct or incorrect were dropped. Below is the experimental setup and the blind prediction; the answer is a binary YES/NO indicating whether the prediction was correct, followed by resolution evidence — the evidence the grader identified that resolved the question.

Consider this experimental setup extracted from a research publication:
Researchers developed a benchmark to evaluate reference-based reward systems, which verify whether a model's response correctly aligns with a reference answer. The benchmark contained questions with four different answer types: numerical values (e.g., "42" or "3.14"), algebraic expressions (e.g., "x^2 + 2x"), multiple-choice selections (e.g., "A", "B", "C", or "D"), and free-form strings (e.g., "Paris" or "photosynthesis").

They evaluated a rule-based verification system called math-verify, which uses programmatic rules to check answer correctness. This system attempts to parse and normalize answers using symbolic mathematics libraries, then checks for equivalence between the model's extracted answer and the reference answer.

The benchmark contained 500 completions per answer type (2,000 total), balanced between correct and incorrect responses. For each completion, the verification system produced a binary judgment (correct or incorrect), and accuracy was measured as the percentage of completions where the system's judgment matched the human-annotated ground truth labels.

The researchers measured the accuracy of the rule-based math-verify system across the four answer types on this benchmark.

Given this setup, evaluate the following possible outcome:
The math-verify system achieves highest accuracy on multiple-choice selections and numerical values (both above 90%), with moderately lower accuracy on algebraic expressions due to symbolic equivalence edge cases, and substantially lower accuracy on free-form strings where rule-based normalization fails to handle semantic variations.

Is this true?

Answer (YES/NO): NO